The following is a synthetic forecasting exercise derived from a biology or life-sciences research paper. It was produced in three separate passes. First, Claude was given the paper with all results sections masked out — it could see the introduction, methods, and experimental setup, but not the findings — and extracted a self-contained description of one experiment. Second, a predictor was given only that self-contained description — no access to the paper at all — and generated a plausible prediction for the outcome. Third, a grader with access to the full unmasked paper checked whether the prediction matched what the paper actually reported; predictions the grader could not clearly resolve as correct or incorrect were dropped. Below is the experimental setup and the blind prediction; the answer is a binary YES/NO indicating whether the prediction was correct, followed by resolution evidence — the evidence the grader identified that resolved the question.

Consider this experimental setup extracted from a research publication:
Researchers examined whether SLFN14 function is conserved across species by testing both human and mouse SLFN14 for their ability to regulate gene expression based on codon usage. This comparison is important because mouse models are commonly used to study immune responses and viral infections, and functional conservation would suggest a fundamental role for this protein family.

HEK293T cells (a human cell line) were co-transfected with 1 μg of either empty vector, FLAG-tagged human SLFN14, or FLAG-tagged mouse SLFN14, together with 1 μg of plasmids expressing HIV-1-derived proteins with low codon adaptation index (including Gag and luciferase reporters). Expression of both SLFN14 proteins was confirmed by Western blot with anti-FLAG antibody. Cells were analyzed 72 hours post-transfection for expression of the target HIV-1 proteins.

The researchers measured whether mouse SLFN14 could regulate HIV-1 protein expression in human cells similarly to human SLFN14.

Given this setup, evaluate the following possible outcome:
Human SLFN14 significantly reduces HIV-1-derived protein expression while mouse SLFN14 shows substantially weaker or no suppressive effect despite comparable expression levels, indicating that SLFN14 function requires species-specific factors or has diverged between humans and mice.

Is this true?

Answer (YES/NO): NO